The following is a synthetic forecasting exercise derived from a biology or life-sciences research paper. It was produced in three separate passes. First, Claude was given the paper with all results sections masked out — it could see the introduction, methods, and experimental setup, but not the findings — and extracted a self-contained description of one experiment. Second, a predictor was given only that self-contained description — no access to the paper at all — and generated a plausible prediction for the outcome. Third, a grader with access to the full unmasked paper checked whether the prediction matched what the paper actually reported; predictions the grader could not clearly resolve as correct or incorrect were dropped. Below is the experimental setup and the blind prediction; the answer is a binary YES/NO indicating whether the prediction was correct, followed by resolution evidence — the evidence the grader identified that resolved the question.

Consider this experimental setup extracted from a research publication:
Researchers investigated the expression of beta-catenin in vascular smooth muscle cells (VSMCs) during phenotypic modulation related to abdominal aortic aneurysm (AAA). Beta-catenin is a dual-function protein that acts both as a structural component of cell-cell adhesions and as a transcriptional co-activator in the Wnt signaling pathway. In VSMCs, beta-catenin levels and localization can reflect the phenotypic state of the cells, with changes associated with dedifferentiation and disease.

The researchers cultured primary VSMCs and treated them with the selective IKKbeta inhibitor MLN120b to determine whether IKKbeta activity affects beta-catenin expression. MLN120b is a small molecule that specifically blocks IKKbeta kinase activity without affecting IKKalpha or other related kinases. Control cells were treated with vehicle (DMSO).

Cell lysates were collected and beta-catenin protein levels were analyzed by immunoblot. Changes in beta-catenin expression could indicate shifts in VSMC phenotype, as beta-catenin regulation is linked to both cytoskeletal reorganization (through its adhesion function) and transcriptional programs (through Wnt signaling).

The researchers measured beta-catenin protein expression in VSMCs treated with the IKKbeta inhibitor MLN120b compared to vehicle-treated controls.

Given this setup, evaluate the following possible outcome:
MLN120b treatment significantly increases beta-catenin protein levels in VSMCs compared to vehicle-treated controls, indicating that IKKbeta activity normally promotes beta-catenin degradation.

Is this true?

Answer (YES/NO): NO